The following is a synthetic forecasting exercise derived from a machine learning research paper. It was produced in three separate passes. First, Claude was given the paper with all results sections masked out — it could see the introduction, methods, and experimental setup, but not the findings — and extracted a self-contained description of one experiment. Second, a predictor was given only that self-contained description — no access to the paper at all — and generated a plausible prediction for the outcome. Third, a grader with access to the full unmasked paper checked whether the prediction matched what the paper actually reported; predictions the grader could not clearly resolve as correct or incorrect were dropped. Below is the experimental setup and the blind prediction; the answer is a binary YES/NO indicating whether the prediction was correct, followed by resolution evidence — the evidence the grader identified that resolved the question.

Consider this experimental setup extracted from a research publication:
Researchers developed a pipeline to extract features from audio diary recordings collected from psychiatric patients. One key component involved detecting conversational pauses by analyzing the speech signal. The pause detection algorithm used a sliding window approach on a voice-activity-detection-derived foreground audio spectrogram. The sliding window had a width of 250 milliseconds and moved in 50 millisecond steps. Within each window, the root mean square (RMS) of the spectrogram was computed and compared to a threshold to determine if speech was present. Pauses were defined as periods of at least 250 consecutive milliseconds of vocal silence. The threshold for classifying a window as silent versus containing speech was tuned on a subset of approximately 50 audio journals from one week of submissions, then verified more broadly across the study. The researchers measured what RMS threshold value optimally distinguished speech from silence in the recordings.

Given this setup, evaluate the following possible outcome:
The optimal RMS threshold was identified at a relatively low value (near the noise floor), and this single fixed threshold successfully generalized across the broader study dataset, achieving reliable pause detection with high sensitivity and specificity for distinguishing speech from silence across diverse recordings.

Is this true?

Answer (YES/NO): NO